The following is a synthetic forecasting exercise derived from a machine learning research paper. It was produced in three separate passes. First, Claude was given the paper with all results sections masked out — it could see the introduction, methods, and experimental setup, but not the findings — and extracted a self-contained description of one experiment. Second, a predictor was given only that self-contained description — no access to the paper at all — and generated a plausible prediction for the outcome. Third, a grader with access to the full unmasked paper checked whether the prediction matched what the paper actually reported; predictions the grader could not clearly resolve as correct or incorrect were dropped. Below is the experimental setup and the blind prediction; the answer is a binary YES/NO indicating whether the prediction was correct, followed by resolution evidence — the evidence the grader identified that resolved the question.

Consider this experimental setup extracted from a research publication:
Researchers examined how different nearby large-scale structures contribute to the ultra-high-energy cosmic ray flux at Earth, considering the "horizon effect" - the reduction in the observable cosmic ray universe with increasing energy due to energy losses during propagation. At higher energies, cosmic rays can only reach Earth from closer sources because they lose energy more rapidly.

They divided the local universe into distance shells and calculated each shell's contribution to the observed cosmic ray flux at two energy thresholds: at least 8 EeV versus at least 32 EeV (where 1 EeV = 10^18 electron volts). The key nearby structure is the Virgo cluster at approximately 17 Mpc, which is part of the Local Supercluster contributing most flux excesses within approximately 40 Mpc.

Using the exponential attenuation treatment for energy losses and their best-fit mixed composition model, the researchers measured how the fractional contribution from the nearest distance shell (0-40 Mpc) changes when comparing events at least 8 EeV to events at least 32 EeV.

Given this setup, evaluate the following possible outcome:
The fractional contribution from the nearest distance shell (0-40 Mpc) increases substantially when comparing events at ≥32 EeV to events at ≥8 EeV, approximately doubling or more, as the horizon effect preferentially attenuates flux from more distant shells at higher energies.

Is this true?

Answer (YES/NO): YES